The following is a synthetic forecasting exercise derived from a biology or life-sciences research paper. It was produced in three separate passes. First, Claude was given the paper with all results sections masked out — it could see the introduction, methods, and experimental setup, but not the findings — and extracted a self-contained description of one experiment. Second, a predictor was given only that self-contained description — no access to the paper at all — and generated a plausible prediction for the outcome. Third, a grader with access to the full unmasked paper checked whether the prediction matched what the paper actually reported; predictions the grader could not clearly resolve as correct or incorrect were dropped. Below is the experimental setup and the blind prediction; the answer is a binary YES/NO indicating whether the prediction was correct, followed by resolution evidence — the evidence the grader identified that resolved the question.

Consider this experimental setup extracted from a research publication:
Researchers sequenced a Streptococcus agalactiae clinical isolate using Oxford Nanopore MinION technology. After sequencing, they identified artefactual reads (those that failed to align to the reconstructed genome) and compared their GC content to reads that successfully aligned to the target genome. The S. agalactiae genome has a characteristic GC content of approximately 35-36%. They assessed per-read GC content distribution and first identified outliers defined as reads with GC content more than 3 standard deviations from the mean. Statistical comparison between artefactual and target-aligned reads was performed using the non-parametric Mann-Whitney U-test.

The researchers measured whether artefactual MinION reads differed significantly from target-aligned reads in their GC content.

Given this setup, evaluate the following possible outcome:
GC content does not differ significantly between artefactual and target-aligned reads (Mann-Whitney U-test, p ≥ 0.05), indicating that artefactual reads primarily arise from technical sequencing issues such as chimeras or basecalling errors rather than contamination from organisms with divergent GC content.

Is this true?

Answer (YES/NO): NO